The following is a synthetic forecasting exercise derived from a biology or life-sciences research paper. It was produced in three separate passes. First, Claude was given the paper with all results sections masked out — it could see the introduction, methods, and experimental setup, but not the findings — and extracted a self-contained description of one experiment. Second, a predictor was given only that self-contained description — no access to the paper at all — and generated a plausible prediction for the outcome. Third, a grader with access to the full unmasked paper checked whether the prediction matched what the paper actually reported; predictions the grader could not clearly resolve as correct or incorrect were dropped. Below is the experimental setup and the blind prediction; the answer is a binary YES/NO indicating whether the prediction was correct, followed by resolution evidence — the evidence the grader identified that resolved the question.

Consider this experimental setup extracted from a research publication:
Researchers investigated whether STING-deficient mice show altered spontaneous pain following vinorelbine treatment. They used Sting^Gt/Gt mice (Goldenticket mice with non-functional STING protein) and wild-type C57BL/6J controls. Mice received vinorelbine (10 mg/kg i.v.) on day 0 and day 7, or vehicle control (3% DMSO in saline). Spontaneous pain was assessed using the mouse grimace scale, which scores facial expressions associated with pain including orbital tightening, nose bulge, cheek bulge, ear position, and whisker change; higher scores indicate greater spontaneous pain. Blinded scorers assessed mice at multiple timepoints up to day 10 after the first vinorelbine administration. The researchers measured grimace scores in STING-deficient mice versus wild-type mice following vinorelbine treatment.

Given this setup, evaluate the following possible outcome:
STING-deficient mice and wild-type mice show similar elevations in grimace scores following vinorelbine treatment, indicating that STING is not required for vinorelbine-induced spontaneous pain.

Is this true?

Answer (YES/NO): NO